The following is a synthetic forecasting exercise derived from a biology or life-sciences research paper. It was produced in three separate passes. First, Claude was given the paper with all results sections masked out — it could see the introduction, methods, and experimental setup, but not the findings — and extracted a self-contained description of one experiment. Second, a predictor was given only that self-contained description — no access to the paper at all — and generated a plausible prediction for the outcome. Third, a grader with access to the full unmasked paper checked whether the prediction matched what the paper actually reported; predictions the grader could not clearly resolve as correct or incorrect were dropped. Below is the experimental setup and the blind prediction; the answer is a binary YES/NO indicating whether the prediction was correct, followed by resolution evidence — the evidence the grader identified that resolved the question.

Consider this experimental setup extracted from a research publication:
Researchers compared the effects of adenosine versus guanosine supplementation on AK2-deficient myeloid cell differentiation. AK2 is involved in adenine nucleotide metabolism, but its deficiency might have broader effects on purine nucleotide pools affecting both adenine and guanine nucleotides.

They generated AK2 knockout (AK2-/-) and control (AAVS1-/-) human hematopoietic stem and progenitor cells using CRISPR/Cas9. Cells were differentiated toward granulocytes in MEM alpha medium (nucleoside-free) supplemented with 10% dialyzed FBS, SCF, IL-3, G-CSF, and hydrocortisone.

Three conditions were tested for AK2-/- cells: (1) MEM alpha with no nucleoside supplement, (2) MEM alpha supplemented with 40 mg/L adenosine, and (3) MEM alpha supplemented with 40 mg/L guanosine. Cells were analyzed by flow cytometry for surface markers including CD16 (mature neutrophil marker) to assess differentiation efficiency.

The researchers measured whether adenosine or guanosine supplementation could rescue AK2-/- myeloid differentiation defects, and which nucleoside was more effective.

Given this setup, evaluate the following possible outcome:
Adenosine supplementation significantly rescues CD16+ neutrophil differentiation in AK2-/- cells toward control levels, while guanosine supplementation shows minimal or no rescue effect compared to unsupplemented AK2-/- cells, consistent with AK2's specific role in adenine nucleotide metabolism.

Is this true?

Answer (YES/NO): NO